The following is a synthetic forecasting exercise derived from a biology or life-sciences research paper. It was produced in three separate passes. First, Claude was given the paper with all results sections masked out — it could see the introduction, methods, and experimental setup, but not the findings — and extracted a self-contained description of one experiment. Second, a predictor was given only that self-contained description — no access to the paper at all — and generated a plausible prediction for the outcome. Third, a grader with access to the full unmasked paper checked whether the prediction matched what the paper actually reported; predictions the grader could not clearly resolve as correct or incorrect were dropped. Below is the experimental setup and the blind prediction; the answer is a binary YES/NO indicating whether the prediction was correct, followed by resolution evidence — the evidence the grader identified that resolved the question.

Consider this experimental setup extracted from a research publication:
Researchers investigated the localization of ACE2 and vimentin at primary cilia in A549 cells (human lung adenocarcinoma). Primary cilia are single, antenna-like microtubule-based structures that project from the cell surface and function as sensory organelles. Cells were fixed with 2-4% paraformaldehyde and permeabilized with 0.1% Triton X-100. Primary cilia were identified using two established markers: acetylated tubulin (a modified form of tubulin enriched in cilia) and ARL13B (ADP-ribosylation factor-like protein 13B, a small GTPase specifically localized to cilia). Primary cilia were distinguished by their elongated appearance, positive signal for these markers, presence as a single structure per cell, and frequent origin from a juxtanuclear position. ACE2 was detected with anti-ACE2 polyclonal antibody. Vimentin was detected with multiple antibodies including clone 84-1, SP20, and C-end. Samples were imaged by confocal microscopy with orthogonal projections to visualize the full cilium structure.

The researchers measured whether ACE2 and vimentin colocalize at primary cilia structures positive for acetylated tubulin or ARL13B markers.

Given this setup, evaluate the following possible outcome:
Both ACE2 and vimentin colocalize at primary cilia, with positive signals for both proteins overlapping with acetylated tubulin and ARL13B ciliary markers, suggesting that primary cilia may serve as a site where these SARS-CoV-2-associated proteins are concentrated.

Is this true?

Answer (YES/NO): YES